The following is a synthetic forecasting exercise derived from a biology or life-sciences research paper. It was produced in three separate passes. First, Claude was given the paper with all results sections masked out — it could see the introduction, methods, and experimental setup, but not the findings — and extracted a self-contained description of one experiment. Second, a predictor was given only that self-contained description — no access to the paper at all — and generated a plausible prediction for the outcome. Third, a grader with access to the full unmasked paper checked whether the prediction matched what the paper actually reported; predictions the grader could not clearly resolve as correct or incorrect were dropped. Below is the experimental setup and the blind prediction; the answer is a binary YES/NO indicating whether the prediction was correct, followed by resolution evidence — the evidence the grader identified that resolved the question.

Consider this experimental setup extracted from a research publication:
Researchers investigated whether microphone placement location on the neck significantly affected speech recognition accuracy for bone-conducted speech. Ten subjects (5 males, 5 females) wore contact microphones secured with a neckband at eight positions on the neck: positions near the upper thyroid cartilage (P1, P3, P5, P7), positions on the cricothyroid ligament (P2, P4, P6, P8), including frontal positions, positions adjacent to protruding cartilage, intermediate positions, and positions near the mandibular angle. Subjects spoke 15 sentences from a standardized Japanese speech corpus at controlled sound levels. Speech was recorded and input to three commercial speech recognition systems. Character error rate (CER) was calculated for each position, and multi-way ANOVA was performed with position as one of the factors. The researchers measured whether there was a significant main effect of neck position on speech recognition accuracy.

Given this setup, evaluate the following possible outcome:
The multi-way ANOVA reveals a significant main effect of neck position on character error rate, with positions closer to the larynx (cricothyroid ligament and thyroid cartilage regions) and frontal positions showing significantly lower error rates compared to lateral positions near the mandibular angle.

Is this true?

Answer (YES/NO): NO